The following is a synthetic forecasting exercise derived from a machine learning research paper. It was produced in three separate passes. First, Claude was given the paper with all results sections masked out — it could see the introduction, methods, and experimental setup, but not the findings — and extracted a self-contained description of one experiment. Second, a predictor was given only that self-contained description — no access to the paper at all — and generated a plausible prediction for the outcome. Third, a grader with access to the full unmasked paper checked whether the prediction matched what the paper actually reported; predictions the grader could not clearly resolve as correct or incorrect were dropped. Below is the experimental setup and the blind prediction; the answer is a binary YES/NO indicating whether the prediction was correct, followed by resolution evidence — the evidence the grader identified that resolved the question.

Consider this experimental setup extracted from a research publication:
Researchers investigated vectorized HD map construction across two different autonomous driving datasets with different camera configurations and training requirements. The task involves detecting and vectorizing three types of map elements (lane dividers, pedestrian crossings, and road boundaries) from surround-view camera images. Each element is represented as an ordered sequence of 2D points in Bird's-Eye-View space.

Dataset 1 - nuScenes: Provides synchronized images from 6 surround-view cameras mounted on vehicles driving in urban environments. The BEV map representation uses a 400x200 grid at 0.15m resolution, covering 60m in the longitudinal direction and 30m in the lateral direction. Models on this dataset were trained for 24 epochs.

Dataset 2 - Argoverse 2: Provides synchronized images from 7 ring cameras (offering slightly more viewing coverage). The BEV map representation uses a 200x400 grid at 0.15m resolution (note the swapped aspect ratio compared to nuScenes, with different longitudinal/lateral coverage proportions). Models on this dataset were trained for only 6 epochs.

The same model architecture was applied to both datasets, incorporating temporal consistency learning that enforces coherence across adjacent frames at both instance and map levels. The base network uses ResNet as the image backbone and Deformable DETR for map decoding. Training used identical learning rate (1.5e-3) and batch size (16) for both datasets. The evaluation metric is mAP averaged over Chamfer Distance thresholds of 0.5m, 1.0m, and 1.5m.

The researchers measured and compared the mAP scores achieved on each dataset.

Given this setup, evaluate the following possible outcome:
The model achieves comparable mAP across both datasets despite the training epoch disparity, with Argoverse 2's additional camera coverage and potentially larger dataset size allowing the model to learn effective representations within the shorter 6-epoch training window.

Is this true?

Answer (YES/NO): NO